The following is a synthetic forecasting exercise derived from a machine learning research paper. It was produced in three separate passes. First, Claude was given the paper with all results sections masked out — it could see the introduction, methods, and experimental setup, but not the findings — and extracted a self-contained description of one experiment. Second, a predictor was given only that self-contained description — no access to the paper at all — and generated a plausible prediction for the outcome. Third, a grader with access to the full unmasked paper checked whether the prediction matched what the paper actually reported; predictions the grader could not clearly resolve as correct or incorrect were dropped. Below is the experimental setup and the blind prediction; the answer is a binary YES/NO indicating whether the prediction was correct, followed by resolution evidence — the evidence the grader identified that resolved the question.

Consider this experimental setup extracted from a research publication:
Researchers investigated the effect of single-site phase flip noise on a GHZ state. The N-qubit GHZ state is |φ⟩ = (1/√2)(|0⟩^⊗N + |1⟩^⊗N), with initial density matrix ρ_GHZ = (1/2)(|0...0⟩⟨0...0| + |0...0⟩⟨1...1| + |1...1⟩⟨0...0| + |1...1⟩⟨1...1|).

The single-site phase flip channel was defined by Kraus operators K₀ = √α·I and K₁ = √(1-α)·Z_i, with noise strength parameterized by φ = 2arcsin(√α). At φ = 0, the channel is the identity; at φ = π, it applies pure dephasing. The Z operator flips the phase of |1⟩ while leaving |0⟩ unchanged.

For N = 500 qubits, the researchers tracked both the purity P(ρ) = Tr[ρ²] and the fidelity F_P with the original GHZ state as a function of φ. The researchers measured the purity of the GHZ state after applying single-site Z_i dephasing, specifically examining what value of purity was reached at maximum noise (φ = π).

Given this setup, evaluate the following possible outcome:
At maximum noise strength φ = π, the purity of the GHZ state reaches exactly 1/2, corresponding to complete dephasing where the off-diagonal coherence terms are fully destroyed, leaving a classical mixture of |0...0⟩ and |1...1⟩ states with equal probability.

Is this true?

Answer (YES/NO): YES